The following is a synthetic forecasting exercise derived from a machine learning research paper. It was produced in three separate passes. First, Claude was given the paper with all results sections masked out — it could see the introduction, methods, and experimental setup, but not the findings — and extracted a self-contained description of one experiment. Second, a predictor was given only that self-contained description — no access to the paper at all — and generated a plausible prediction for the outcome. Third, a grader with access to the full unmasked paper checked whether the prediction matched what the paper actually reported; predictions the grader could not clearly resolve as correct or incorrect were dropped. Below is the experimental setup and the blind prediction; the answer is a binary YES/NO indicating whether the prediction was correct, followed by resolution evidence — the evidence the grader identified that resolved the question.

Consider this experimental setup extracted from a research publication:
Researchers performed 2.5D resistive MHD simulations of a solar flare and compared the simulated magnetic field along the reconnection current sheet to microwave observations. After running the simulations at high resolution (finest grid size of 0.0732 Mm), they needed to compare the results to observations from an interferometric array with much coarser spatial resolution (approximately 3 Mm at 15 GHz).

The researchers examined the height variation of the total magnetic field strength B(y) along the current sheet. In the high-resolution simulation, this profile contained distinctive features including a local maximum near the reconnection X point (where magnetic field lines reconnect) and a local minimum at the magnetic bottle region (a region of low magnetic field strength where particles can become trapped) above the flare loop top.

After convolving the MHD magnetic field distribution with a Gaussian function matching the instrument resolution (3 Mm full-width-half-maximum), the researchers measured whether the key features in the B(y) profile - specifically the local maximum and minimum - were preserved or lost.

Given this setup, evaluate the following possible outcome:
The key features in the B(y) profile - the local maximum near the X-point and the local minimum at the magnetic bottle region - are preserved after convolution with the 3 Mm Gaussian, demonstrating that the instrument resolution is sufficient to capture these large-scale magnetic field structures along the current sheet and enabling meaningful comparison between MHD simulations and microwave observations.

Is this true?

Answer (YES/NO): YES